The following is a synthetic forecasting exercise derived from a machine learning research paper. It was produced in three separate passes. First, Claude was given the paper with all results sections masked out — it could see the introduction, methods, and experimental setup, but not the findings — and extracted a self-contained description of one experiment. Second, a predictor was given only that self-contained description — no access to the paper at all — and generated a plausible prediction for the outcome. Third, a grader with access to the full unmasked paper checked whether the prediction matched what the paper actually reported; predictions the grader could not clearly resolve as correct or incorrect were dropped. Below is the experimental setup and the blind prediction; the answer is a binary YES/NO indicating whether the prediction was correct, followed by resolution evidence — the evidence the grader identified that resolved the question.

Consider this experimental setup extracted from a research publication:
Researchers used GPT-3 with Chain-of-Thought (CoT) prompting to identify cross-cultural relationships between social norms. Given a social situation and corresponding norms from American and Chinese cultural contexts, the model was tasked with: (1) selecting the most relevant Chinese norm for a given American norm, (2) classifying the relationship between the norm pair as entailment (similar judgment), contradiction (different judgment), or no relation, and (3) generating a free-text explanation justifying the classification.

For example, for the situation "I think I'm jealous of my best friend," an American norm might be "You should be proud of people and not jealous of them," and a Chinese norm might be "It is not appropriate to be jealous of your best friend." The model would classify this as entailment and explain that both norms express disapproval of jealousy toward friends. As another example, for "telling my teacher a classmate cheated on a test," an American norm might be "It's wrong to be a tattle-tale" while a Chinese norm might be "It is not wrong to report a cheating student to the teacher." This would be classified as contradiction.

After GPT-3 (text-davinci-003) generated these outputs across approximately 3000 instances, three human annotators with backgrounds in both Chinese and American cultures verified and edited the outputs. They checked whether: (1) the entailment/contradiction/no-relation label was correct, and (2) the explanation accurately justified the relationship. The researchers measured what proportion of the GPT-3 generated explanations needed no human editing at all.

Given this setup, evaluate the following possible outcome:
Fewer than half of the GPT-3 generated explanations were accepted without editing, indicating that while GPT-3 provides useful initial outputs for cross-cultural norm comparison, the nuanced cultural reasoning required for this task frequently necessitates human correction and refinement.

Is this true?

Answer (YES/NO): NO